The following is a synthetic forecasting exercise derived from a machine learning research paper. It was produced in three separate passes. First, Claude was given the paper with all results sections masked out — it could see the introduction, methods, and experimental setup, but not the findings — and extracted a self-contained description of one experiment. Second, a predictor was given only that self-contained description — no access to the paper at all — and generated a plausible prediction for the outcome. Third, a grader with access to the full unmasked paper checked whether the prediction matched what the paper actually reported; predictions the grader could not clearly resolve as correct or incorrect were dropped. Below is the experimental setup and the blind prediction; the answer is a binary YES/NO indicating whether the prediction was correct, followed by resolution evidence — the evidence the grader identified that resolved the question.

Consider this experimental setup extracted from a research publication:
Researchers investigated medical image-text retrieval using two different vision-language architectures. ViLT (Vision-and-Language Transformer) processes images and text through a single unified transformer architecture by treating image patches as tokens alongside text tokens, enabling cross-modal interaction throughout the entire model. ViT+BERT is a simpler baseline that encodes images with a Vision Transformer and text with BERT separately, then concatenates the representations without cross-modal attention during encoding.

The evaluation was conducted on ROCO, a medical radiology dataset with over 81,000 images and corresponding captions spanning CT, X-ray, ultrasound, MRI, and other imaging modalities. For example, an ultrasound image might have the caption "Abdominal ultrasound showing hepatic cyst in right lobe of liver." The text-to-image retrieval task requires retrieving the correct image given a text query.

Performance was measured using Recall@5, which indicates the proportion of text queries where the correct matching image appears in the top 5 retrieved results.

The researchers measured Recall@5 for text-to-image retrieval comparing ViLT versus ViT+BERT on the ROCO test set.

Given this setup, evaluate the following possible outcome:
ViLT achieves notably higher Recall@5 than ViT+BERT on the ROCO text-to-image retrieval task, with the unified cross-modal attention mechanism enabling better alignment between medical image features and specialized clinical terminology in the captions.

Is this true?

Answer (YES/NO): YES